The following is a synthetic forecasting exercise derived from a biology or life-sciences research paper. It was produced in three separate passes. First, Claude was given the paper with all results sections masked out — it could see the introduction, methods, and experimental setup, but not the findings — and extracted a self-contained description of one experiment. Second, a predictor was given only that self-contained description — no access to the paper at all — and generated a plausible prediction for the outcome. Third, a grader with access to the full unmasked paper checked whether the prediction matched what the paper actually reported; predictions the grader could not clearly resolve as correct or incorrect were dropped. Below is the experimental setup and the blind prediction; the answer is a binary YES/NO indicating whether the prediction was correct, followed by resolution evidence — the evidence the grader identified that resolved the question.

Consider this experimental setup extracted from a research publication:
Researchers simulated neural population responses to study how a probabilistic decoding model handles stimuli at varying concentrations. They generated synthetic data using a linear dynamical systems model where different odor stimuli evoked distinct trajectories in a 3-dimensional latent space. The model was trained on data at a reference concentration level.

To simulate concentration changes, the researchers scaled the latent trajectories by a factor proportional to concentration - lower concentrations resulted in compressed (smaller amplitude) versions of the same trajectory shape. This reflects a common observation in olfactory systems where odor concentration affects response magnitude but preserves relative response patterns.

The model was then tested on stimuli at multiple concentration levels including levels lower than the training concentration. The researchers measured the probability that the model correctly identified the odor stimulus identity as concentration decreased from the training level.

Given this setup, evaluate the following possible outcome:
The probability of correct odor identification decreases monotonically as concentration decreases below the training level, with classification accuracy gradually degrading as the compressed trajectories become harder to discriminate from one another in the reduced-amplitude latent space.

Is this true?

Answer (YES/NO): YES